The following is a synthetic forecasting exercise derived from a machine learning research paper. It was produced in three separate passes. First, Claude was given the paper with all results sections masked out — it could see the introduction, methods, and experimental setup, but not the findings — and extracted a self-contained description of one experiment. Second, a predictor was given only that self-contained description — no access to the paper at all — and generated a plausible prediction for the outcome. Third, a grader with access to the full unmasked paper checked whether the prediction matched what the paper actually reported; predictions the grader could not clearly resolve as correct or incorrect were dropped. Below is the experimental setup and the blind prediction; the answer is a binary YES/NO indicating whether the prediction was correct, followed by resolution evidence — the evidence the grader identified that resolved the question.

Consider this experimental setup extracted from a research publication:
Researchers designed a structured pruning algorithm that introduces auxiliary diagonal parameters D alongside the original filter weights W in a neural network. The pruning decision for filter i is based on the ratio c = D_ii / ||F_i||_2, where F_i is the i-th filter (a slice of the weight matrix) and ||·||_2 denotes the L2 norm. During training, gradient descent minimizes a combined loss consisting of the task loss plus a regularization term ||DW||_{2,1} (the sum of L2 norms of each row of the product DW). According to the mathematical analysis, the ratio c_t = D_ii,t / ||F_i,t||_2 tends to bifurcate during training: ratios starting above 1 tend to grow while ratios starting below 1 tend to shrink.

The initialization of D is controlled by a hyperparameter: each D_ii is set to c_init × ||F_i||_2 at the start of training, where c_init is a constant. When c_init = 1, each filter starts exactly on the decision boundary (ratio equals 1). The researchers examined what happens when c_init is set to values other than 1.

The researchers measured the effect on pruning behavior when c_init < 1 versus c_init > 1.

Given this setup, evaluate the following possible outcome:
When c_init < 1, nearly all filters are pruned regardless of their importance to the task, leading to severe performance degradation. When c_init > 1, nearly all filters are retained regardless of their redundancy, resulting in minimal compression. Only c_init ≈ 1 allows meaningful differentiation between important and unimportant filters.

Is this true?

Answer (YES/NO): NO